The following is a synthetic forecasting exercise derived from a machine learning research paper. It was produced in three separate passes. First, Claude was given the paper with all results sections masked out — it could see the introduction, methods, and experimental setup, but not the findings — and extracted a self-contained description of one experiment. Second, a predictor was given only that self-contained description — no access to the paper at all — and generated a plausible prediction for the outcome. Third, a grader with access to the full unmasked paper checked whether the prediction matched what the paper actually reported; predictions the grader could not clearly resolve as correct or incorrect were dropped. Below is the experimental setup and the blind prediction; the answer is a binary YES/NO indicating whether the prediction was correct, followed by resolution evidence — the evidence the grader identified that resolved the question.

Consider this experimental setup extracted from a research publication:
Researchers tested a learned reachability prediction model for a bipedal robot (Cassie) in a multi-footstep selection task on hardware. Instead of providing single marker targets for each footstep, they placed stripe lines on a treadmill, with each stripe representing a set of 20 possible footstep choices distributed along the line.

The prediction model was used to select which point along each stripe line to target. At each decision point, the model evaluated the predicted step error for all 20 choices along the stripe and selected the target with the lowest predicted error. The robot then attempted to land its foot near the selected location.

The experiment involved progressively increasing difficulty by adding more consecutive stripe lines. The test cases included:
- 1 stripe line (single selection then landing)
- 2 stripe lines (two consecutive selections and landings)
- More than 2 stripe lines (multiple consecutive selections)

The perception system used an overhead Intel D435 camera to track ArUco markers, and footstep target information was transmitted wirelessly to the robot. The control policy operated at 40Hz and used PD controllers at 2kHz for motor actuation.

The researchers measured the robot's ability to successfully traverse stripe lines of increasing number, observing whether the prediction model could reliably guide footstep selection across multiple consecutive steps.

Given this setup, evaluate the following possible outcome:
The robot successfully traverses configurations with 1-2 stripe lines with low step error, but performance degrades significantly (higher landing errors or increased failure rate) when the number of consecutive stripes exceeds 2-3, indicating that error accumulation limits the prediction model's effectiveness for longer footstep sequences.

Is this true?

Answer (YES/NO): YES